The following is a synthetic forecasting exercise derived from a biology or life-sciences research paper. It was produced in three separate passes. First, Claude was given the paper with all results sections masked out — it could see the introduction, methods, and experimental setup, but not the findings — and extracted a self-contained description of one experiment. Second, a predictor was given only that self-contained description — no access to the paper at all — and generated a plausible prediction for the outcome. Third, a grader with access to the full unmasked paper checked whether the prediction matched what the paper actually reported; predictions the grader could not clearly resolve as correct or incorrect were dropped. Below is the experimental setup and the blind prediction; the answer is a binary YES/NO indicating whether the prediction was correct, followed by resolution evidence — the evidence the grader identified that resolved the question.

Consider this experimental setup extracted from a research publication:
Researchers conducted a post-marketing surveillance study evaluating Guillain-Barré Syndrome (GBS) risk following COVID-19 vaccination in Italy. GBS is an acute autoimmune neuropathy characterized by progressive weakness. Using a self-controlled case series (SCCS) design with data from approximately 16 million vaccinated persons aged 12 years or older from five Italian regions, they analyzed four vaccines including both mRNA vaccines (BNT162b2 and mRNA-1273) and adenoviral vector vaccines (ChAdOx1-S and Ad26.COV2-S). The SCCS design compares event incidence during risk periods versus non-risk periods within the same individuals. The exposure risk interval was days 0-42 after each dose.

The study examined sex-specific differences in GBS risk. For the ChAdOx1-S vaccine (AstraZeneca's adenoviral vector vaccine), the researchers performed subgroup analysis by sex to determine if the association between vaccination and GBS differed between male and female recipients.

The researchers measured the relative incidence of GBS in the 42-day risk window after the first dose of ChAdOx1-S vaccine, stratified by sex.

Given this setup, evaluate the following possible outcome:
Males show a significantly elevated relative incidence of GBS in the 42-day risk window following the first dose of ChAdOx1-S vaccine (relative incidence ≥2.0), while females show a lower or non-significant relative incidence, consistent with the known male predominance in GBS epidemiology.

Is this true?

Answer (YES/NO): NO